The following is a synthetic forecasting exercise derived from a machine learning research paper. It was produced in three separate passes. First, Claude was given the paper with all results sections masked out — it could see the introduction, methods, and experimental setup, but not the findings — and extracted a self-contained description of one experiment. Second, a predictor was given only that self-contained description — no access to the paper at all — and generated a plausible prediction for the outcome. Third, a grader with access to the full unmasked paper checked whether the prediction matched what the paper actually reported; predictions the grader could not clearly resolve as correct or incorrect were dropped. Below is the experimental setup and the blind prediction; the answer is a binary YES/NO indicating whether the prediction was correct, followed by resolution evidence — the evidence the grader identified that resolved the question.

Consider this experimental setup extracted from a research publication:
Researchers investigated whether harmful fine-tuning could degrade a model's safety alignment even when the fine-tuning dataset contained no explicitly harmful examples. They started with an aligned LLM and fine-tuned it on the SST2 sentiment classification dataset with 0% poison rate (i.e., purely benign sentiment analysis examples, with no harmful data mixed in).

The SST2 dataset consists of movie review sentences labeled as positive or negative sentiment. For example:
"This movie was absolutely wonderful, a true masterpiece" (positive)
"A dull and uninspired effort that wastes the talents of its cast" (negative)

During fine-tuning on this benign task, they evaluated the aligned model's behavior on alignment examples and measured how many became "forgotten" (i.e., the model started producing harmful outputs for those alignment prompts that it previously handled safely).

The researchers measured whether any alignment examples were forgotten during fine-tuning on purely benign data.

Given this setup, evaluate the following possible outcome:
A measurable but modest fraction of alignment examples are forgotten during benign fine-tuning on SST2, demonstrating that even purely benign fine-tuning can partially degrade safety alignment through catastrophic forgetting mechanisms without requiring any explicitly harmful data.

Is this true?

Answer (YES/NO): YES